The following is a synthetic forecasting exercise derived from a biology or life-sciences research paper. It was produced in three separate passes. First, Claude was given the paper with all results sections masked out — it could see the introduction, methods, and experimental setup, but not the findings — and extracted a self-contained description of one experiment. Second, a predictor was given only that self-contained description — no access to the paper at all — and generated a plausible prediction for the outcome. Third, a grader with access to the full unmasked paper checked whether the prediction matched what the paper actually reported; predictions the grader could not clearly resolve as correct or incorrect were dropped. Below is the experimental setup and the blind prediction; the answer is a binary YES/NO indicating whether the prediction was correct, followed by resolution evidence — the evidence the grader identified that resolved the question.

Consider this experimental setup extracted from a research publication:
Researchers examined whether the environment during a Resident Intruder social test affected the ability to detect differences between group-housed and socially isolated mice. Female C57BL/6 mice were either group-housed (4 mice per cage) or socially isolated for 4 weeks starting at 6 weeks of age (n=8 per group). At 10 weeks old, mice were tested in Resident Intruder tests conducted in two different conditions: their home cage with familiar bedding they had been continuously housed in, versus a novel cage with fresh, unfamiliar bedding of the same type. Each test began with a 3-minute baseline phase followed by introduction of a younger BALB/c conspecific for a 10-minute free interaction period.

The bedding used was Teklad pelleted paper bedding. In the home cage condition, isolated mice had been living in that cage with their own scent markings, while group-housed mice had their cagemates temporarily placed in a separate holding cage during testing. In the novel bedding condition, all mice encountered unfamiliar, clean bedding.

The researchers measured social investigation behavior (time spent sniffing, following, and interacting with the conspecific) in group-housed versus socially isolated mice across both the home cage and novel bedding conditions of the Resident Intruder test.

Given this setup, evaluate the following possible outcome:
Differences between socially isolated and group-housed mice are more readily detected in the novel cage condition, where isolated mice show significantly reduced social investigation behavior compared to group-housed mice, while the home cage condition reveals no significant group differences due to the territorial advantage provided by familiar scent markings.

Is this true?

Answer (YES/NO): NO